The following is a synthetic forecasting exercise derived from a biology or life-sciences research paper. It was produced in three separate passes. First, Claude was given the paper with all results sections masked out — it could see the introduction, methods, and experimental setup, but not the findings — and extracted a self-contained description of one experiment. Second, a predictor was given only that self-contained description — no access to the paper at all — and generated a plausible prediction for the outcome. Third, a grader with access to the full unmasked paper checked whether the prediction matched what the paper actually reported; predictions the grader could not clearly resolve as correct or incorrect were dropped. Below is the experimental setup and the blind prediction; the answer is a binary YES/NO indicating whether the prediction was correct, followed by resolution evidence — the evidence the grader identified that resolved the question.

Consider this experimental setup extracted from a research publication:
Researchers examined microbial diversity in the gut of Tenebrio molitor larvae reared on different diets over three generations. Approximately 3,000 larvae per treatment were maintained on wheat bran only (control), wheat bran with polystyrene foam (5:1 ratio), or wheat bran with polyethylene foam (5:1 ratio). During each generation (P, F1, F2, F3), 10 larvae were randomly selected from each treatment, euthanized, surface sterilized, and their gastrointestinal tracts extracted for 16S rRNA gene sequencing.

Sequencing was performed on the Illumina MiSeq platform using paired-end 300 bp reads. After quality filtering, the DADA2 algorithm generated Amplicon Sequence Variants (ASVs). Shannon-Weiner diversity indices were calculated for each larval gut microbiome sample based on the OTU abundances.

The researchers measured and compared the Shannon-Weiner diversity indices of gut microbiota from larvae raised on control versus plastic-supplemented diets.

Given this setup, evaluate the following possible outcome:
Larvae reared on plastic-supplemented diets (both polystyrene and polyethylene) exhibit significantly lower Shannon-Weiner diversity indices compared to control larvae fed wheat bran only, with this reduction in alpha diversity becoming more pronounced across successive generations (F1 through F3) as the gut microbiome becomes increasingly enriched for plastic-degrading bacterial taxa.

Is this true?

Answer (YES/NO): NO